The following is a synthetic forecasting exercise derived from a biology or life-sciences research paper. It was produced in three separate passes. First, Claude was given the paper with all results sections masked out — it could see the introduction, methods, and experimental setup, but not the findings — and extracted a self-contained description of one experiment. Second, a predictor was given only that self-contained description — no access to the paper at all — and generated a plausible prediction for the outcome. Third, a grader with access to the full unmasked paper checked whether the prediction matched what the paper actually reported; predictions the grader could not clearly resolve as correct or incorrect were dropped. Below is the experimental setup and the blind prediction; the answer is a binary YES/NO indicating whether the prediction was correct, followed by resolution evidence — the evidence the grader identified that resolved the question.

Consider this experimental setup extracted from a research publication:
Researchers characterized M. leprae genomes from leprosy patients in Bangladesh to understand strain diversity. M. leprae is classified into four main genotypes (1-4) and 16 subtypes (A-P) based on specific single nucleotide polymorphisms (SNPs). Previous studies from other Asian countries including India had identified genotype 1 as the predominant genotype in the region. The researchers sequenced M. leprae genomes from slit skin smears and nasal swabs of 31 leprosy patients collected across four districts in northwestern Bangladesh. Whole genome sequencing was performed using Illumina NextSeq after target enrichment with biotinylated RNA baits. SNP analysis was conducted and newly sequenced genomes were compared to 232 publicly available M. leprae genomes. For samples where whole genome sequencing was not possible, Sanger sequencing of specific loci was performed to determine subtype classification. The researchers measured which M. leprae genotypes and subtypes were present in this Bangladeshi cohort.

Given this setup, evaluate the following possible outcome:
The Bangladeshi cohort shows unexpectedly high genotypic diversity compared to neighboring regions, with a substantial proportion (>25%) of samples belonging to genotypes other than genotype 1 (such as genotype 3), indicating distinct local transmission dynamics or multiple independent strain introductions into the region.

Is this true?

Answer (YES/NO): NO